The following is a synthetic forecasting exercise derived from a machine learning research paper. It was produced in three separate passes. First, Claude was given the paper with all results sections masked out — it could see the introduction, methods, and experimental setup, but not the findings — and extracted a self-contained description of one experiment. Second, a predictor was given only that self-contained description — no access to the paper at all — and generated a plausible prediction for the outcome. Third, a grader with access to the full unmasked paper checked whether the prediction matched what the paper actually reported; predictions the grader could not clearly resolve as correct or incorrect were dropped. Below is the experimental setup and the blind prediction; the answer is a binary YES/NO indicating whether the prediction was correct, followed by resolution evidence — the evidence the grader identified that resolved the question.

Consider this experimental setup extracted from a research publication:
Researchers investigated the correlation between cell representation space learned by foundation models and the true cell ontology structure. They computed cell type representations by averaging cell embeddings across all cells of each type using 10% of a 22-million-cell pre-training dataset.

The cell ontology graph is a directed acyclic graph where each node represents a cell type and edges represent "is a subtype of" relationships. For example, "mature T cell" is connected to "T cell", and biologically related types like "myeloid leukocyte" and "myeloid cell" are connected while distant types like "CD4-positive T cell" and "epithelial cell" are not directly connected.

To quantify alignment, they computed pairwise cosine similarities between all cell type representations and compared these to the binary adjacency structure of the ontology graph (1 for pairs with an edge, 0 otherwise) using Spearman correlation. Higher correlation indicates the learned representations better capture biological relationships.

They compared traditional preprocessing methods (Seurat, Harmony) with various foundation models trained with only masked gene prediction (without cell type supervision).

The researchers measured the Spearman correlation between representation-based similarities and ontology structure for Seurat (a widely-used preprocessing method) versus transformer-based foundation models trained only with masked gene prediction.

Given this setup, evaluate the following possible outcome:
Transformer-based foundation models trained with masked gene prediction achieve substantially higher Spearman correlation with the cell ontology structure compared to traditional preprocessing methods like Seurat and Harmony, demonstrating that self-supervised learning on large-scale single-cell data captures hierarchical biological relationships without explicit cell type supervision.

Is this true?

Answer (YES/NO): NO